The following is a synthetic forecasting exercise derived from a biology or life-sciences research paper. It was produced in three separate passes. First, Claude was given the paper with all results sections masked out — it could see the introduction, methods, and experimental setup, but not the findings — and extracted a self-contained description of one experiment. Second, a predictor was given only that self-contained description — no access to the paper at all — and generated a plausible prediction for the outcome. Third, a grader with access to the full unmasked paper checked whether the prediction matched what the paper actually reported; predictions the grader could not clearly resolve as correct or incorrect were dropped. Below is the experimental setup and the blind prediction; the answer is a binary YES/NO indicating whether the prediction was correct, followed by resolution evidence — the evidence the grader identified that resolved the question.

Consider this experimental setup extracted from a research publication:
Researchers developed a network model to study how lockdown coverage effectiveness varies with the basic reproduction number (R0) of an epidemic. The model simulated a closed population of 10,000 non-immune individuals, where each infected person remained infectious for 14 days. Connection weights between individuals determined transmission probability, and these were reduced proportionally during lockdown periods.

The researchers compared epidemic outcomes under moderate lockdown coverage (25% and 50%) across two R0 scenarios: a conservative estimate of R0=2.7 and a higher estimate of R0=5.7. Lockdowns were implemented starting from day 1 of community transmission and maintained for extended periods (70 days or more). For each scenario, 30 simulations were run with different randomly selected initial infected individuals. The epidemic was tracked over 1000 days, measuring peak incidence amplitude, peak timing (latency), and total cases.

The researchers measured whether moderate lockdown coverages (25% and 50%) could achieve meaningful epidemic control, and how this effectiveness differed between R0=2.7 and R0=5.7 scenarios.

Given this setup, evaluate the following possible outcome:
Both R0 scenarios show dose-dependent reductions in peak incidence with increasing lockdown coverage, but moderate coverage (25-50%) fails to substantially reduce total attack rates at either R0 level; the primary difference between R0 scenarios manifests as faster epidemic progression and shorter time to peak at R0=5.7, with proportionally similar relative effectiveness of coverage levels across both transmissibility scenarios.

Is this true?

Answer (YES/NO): NO